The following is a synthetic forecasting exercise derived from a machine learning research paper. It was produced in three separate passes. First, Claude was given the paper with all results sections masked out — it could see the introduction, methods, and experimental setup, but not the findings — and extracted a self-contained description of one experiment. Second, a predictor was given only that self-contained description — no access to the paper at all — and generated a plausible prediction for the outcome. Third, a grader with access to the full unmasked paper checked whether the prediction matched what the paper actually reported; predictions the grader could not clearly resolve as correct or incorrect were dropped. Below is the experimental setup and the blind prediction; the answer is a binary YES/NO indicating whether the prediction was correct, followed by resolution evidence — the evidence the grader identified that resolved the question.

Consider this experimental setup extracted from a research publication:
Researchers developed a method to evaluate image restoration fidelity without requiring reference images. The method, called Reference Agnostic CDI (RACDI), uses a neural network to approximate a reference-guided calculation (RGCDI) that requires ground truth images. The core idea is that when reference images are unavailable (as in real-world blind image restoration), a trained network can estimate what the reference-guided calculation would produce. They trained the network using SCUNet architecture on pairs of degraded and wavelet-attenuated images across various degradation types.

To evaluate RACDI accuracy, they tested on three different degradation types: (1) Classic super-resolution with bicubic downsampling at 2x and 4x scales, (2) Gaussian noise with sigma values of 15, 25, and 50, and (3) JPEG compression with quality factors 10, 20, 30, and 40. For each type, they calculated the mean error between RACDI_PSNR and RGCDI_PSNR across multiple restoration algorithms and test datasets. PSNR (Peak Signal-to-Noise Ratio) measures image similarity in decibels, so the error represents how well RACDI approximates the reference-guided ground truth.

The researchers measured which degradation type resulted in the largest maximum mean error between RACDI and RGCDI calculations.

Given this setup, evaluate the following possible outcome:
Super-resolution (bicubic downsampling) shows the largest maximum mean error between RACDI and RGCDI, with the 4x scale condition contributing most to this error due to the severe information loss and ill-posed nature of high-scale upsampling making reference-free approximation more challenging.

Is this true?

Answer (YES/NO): NO